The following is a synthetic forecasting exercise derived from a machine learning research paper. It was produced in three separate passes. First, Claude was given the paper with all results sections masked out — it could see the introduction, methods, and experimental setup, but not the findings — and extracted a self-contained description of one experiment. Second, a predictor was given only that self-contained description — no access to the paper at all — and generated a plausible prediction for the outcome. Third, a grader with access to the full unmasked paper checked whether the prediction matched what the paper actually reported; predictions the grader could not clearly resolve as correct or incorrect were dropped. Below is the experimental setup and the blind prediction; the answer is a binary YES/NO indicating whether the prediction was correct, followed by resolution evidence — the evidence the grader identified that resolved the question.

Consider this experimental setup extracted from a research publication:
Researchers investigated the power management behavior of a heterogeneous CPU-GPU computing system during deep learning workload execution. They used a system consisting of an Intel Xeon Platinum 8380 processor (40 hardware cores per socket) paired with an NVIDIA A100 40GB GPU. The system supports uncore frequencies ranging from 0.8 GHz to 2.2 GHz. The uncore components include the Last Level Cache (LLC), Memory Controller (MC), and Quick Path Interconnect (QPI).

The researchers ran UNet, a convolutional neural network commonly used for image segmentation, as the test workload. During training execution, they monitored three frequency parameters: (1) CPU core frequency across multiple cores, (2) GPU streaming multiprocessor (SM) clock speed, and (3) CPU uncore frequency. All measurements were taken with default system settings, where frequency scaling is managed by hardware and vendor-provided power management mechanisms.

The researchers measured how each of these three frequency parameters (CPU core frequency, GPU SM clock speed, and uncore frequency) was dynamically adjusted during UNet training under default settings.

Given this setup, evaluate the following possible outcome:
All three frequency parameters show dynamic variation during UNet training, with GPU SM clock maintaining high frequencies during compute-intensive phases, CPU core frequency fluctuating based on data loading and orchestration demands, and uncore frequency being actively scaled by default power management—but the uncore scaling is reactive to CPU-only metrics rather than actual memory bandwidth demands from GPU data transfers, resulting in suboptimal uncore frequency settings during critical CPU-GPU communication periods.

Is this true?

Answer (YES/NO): NO